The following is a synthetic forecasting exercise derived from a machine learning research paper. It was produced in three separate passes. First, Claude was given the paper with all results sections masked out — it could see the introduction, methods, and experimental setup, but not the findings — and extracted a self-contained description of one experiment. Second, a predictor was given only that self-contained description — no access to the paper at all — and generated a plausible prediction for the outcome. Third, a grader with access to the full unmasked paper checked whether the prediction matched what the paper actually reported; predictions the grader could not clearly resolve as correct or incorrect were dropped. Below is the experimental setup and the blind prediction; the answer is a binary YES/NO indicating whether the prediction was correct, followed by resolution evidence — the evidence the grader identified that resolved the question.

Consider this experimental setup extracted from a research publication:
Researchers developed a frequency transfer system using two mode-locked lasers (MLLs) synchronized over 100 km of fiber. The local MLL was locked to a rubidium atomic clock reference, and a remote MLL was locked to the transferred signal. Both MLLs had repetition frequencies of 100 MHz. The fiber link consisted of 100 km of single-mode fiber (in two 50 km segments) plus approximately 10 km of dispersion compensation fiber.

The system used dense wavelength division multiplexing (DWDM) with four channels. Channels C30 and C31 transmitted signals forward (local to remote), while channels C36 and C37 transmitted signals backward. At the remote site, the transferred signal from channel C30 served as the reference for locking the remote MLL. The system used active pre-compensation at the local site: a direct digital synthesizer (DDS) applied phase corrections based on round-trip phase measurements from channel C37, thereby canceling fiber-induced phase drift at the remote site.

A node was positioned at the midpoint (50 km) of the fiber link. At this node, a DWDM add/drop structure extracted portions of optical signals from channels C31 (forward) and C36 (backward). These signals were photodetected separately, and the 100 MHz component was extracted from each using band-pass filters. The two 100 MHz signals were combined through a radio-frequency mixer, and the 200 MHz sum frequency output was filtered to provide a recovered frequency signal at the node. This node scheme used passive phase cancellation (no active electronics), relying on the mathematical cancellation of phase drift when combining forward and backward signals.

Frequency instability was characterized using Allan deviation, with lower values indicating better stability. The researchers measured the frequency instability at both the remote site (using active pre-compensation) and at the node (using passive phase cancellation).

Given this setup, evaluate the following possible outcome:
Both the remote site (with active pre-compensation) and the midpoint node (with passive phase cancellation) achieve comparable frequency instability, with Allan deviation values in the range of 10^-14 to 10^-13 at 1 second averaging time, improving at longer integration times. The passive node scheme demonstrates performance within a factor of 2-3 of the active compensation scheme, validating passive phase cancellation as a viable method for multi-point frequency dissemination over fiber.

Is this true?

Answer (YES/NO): NO